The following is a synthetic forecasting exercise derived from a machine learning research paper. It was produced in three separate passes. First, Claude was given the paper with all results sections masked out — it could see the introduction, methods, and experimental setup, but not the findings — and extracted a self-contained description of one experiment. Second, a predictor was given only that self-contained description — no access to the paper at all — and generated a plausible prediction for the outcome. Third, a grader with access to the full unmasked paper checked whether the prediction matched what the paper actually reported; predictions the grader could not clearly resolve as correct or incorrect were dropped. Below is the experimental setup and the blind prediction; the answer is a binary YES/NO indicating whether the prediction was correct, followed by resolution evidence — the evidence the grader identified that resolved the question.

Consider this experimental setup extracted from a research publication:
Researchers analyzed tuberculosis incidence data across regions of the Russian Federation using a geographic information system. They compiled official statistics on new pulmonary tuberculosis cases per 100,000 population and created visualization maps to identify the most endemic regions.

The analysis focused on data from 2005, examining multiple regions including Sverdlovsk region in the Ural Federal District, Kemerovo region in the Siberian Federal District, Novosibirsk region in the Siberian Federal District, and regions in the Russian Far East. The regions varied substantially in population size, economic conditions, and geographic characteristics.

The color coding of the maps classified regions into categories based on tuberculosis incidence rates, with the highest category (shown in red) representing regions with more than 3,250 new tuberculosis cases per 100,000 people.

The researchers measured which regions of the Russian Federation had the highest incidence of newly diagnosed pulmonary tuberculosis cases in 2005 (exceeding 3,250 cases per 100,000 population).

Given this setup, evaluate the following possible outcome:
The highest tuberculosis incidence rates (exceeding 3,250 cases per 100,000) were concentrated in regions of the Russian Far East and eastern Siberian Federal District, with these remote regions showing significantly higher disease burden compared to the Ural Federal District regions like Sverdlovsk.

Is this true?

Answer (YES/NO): NO